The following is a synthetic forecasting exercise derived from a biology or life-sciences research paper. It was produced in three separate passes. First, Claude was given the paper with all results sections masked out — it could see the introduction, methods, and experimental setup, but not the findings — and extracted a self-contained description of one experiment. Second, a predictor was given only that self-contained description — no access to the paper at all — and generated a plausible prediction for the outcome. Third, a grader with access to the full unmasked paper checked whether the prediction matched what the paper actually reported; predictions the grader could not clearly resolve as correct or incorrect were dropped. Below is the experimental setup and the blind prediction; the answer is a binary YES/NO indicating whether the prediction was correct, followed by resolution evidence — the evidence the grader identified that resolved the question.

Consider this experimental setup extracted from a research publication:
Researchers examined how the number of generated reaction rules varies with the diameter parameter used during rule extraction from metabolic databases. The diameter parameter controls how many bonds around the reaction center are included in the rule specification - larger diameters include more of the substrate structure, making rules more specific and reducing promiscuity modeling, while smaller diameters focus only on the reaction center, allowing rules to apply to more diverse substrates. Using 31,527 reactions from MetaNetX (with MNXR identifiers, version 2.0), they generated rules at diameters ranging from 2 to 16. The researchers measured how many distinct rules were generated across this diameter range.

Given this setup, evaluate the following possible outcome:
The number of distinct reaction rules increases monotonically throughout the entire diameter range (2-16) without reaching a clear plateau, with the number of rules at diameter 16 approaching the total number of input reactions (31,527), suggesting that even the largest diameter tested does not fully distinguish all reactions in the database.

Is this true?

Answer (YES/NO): NO